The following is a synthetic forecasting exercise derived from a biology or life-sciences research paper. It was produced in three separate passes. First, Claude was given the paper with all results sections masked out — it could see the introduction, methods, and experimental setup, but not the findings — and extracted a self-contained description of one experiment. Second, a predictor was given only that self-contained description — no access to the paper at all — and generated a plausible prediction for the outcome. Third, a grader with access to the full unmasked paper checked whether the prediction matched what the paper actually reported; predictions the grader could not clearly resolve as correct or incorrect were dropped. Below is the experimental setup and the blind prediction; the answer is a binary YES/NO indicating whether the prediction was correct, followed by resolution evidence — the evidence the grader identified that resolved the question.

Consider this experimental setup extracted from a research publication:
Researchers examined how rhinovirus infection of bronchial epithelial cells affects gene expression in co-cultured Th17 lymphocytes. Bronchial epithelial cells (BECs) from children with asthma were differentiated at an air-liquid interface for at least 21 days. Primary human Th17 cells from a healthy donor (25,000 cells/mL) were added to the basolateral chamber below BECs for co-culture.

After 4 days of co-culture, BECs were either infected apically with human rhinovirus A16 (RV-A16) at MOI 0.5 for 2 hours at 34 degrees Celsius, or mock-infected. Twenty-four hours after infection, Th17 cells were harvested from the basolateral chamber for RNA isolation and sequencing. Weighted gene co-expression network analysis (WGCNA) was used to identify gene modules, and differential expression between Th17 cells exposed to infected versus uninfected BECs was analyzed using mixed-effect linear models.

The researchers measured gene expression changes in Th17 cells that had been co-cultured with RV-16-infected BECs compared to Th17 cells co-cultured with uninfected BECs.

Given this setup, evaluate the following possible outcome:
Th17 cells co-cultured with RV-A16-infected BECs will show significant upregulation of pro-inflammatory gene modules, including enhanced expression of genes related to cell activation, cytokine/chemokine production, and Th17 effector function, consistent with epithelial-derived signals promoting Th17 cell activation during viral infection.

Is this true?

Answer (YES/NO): NO